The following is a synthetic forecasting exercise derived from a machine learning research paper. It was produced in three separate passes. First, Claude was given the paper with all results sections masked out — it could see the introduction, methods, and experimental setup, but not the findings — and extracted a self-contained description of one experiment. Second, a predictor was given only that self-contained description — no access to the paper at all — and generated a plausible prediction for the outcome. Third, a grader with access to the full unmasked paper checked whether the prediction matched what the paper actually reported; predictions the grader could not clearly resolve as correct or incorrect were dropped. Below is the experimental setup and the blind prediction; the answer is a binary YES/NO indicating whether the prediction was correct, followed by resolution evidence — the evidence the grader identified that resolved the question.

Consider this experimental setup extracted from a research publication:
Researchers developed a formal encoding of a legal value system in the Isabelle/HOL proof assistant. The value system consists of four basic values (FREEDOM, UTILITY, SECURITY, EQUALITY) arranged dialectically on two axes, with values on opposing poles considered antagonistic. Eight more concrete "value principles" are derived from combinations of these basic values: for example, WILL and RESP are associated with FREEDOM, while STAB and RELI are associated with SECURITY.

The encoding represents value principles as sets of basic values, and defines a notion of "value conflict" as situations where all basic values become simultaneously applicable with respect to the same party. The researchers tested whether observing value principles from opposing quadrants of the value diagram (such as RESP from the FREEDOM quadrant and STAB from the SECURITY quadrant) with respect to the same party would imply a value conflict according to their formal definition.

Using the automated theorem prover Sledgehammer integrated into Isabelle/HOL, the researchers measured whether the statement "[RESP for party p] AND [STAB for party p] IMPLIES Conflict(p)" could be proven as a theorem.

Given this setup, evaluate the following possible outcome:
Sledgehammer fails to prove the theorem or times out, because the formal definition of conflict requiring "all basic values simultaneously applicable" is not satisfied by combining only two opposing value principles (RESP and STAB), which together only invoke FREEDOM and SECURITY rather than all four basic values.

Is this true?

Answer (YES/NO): NO